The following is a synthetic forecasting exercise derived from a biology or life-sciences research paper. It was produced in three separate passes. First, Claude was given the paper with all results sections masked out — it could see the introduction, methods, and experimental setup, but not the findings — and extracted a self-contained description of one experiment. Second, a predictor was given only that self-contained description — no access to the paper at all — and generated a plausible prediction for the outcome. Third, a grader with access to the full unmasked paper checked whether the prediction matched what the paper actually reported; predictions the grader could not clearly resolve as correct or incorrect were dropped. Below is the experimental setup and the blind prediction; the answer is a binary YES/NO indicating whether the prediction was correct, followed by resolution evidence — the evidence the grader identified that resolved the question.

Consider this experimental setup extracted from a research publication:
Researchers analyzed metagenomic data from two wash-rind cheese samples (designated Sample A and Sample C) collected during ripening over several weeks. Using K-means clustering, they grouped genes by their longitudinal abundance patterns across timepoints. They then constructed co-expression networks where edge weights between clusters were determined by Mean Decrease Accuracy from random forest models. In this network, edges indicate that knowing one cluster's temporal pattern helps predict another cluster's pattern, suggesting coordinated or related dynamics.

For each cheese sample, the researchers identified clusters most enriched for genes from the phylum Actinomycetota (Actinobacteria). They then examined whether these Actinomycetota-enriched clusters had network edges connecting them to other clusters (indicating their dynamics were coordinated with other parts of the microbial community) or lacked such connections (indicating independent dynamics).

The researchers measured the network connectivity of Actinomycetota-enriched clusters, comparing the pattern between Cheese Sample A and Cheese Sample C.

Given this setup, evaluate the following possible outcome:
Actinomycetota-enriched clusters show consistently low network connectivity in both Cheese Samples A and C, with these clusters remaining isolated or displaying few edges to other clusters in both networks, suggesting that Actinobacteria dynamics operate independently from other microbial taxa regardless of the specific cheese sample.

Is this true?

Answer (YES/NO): NO